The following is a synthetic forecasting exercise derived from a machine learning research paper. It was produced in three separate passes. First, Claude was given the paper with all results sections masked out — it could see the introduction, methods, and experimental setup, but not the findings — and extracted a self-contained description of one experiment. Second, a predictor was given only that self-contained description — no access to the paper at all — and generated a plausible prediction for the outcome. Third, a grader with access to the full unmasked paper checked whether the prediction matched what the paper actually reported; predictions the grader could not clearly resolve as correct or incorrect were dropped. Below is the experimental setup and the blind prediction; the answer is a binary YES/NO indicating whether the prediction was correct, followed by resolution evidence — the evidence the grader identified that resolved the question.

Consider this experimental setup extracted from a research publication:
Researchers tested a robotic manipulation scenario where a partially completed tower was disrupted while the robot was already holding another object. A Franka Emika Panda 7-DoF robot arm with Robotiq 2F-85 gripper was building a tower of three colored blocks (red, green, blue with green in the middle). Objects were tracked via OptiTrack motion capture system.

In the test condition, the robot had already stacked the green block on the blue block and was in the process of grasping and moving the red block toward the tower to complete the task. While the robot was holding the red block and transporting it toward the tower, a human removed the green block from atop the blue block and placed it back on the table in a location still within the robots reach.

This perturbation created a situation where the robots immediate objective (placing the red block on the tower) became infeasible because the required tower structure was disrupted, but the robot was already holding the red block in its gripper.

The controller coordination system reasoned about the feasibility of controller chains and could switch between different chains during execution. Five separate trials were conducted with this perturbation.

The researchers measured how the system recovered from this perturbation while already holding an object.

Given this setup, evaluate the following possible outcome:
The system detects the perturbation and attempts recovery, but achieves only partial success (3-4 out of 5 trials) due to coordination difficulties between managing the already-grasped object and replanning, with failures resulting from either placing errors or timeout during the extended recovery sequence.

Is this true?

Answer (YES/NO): NO